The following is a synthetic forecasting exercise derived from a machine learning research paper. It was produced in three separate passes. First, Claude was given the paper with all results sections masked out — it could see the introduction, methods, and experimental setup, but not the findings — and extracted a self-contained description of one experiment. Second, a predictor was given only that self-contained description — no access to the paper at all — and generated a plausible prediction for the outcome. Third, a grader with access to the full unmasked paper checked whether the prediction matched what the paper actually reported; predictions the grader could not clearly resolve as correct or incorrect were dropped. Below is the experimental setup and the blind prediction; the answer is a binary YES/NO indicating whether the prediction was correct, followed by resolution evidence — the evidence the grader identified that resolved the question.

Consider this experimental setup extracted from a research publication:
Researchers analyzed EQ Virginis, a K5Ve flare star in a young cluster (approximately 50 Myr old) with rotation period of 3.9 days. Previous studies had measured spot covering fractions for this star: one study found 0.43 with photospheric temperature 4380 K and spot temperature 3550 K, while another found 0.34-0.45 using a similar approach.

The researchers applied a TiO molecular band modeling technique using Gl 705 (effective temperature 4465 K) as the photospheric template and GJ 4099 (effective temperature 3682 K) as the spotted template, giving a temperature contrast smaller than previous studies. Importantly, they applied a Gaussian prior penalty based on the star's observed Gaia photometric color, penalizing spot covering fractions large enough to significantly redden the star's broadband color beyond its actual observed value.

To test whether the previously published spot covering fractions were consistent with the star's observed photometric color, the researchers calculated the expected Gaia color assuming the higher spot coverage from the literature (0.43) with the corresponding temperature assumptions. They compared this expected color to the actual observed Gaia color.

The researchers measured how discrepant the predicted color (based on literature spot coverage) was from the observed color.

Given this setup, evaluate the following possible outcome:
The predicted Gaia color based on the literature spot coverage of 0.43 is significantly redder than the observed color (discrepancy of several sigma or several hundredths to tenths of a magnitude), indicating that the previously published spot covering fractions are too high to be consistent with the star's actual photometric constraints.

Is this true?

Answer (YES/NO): YES